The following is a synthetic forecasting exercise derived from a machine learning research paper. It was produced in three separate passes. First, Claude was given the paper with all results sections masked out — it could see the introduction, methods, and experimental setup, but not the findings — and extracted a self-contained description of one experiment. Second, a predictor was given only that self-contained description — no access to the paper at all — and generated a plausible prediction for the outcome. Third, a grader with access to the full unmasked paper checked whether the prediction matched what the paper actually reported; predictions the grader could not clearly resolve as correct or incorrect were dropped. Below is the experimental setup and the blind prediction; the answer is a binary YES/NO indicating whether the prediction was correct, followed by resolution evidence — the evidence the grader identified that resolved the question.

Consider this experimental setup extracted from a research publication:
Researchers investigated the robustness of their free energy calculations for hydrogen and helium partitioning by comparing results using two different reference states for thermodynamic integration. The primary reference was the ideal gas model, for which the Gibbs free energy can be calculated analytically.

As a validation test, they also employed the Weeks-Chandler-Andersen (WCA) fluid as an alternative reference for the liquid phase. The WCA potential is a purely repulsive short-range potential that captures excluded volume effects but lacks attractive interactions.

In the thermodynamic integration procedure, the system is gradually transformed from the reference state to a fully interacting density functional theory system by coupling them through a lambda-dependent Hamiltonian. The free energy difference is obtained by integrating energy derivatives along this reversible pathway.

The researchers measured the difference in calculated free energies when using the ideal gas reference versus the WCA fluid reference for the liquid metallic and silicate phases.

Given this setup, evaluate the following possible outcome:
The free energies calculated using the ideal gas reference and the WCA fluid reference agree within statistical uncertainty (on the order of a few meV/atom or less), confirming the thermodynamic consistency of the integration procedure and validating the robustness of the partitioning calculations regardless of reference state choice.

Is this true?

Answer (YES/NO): NO